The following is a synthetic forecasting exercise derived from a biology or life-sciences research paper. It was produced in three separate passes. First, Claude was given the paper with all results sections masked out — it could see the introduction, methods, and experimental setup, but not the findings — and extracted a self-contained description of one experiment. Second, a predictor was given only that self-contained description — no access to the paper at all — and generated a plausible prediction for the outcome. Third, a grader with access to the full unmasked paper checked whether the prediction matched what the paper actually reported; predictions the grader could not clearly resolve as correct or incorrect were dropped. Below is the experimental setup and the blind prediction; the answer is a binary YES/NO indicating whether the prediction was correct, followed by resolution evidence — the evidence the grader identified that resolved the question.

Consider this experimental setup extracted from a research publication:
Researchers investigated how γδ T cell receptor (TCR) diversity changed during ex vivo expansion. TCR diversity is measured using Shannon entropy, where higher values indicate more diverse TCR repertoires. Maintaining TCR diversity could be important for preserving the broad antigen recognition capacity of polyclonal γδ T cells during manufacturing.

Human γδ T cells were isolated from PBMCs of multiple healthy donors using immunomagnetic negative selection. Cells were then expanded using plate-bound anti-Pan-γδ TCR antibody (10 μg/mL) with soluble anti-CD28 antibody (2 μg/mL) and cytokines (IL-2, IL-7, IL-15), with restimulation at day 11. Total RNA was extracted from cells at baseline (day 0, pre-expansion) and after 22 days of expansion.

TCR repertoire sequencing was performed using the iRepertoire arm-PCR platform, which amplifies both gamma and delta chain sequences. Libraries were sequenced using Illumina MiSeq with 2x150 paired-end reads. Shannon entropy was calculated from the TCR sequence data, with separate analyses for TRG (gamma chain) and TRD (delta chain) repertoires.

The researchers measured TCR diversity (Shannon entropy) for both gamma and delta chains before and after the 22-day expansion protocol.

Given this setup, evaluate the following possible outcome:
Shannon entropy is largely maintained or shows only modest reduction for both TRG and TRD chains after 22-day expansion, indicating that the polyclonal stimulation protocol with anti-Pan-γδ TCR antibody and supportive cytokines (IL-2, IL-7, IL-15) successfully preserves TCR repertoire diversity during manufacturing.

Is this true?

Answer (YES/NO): YES